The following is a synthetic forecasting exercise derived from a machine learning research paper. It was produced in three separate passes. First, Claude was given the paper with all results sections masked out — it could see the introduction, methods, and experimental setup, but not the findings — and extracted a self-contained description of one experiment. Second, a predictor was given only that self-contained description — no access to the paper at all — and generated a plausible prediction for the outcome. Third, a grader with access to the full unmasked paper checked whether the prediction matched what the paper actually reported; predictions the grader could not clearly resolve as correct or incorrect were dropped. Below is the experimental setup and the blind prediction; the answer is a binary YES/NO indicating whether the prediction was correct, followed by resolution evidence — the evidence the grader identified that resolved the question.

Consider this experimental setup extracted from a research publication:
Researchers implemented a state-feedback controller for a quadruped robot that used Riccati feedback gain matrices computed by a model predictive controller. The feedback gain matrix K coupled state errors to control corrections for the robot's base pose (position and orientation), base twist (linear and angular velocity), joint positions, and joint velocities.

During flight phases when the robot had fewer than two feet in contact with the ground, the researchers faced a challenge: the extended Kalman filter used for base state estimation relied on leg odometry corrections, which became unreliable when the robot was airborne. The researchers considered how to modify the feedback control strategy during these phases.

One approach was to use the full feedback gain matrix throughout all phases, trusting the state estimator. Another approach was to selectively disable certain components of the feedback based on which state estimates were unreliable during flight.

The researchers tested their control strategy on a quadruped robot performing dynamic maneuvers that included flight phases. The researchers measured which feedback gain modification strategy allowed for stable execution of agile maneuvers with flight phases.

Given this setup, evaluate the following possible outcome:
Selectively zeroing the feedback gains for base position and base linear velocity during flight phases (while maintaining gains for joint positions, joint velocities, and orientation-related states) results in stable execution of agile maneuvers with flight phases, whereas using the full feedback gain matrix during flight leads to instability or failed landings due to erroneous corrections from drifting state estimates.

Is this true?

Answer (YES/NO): NO